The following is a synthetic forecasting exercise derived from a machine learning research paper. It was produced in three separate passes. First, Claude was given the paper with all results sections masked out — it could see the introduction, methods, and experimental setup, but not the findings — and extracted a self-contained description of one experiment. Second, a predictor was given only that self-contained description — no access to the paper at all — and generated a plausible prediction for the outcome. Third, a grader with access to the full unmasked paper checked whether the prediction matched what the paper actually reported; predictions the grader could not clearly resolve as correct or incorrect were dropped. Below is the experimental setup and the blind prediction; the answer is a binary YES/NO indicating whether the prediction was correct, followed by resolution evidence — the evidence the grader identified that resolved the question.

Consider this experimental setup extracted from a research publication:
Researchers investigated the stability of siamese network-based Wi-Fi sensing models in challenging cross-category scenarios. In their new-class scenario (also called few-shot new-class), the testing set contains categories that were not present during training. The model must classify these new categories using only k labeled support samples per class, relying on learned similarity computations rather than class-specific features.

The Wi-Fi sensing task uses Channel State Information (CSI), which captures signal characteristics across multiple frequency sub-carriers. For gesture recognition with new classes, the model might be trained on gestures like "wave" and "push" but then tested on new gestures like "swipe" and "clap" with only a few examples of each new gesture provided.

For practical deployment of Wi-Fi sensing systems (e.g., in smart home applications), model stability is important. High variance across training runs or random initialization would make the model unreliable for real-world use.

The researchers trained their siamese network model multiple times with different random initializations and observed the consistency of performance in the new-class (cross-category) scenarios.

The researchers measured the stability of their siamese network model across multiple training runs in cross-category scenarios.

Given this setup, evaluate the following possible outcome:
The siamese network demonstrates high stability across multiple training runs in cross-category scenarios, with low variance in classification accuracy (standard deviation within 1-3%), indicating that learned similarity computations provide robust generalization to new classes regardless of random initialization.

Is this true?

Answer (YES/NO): NO